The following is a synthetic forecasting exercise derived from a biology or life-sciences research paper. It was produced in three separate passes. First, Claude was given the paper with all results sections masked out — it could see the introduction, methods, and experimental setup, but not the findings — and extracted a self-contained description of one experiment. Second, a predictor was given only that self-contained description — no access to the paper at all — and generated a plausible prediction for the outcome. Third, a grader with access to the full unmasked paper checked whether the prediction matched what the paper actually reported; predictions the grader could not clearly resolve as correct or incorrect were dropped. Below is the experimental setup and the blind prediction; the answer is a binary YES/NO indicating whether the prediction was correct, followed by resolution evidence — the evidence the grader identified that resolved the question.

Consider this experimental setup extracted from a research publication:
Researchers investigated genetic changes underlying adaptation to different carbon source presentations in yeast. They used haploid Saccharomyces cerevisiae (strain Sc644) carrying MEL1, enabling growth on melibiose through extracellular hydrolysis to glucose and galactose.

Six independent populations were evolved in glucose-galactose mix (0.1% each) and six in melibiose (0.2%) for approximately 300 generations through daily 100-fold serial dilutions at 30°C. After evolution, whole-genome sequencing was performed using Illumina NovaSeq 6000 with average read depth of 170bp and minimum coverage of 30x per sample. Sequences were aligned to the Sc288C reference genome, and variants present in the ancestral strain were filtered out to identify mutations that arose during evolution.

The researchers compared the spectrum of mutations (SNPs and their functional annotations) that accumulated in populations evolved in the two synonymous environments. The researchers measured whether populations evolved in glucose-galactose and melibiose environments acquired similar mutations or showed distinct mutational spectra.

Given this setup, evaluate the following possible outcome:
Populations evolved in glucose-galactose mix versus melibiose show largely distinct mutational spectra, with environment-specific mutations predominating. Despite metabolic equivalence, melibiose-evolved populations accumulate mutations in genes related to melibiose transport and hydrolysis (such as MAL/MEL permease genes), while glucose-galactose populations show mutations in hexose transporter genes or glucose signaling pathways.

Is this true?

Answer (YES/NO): NO